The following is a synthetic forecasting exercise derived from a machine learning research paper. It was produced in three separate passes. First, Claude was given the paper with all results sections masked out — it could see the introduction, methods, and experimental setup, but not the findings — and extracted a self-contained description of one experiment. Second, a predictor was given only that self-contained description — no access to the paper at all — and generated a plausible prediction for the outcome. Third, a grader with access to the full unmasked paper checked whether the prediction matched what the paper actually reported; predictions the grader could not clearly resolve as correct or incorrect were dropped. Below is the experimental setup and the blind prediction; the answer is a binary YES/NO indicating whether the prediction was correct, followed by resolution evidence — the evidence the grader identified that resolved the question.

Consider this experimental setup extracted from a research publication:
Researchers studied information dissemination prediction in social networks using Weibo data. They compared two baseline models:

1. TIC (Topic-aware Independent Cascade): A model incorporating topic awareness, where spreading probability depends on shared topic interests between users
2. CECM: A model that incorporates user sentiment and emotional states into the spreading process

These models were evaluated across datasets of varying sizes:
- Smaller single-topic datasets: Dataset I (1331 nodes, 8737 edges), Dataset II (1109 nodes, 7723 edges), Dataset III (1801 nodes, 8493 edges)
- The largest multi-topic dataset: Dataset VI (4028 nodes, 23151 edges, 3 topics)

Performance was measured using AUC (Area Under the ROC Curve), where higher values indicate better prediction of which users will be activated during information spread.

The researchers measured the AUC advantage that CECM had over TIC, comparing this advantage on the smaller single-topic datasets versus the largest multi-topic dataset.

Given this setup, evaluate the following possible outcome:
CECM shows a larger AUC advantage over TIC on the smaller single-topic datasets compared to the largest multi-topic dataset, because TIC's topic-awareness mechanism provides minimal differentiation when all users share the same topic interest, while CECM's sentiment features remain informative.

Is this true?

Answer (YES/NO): NO